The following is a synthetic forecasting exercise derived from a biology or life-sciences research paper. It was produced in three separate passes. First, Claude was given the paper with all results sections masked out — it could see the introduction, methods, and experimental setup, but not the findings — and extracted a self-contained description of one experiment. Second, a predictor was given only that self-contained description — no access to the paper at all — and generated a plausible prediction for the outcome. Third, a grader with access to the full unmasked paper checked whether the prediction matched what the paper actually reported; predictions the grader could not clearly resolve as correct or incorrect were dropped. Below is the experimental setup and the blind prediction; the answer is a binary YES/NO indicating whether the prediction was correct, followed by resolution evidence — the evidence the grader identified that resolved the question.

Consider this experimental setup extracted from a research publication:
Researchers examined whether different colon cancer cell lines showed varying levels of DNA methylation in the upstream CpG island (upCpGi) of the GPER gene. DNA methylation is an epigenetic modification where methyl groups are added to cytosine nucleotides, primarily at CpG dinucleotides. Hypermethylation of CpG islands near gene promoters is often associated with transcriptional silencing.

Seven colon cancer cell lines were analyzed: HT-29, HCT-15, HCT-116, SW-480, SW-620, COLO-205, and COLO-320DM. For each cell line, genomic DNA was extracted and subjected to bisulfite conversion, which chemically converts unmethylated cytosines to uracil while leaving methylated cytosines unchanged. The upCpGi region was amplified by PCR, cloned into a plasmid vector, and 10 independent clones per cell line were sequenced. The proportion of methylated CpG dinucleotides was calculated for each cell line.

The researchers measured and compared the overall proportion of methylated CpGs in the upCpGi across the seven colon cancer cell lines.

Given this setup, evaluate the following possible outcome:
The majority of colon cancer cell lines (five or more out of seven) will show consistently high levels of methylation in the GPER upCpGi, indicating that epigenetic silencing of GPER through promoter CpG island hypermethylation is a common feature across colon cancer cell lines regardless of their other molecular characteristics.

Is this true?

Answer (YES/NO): NO